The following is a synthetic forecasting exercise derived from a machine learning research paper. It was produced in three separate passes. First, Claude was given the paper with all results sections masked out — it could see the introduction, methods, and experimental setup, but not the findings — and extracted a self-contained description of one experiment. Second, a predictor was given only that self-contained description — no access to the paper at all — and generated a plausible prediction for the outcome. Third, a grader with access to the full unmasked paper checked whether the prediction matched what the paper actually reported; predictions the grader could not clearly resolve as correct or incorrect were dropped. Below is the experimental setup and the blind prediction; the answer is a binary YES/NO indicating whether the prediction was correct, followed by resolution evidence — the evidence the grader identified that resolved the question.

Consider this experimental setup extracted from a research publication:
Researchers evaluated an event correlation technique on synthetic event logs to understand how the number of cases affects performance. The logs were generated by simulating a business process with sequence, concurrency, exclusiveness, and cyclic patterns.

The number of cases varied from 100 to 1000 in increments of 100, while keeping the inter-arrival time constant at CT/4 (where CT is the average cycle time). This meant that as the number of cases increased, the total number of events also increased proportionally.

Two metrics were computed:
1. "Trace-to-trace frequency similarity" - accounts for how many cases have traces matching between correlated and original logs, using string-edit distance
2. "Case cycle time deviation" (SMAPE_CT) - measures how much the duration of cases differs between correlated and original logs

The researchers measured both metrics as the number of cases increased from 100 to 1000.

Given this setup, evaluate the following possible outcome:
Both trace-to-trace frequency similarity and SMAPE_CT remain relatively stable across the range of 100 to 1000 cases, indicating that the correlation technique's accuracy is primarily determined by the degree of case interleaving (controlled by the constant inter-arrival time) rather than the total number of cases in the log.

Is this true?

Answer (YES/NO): NO